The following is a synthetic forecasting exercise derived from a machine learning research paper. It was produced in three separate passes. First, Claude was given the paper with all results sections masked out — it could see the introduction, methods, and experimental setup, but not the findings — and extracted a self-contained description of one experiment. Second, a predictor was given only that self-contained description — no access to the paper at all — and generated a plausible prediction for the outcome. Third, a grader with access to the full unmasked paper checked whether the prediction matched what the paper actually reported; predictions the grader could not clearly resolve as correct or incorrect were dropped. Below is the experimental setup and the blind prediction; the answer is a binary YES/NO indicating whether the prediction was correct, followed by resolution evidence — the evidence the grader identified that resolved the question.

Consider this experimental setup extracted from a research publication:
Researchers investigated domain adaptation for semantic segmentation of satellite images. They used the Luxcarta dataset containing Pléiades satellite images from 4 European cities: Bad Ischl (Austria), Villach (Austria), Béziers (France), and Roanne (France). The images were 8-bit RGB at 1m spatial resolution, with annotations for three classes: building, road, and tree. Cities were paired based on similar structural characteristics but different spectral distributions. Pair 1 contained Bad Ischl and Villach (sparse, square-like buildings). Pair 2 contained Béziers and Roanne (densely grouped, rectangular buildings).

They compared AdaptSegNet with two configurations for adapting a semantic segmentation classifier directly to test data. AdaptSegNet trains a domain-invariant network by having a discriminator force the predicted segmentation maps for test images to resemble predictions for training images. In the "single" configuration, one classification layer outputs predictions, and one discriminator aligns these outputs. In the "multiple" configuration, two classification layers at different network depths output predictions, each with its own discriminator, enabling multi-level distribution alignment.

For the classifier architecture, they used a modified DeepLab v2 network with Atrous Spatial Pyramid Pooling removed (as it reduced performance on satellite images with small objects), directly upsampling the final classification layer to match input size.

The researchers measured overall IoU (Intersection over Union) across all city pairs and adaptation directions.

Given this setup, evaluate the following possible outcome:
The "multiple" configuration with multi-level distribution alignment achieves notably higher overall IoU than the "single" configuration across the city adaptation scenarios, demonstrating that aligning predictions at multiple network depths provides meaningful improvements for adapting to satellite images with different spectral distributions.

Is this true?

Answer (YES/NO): YES